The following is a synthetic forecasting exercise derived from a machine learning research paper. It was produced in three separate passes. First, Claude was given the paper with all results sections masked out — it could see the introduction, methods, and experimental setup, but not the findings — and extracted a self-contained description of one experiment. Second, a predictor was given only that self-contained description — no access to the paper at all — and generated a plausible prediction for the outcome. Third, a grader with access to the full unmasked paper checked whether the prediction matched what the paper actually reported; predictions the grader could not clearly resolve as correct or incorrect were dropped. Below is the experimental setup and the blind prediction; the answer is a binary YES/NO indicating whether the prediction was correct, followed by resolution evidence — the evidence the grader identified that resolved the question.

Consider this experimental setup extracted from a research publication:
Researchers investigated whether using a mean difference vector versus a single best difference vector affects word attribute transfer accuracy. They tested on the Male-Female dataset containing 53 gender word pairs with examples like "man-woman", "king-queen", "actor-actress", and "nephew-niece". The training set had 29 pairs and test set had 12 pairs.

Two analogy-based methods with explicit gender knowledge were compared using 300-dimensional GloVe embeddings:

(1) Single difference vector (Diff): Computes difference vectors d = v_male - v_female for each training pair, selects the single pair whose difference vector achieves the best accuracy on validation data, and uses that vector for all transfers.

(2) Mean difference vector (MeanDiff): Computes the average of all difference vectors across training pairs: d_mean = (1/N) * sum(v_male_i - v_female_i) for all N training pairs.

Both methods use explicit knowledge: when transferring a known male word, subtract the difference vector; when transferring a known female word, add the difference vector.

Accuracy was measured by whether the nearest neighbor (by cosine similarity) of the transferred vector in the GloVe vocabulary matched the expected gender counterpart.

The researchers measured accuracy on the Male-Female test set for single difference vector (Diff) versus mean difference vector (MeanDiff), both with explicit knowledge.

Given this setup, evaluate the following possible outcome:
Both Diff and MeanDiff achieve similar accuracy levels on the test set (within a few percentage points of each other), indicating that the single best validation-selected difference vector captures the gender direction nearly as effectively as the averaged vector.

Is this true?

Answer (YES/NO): NO